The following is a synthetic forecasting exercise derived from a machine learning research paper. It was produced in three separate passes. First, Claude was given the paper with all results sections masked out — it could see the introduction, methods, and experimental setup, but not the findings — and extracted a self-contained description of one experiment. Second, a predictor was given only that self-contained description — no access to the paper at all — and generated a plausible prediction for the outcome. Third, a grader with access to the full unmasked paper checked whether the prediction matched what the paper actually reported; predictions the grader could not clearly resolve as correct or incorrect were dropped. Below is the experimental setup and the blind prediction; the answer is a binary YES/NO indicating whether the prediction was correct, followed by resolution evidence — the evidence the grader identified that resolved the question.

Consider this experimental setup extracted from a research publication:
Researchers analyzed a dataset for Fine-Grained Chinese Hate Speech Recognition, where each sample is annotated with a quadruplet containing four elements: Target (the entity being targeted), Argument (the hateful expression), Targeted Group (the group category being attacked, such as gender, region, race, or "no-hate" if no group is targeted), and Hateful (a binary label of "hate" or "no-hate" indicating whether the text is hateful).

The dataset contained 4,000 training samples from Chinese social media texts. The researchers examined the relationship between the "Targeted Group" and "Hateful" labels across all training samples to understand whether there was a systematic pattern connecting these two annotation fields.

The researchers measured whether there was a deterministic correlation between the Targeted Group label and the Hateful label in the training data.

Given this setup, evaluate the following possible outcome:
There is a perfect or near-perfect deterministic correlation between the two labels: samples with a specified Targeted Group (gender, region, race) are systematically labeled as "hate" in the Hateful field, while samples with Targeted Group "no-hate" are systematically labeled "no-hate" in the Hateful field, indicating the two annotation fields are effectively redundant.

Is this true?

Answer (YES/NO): YES